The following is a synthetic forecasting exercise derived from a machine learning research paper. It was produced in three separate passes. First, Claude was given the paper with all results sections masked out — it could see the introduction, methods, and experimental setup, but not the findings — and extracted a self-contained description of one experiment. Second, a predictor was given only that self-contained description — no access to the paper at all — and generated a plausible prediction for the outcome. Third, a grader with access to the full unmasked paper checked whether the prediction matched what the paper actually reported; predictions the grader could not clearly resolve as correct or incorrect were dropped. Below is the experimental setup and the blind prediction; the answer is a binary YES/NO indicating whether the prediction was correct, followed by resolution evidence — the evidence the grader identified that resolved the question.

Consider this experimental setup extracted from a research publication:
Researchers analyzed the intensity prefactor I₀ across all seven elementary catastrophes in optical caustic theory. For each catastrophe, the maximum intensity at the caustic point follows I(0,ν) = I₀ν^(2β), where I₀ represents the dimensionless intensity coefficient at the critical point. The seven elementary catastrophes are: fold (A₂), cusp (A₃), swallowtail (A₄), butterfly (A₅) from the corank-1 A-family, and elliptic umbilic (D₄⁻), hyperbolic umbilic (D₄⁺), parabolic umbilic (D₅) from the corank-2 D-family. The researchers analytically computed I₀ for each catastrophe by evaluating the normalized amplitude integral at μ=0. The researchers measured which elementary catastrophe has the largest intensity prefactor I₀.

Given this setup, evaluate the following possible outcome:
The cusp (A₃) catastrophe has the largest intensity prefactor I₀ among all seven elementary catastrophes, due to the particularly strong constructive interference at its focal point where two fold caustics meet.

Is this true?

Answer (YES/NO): NO